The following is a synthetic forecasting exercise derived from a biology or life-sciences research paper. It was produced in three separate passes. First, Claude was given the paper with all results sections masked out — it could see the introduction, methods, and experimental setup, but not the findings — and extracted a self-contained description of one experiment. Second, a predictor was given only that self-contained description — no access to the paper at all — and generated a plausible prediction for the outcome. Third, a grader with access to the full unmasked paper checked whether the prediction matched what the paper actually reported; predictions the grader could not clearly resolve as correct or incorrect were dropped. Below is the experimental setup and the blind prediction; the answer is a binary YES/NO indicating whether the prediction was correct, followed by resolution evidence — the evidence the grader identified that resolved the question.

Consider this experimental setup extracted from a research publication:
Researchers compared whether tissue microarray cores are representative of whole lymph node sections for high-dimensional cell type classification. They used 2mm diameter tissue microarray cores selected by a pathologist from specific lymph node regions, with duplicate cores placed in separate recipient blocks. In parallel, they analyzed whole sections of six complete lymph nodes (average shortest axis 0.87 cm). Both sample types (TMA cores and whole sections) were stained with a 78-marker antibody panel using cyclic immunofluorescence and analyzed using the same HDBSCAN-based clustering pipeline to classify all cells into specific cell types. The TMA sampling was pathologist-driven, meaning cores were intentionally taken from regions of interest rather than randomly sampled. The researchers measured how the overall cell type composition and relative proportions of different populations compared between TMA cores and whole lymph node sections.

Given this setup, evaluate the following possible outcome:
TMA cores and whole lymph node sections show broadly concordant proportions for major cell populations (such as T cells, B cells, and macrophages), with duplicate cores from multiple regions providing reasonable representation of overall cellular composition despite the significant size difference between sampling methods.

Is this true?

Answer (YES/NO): YES